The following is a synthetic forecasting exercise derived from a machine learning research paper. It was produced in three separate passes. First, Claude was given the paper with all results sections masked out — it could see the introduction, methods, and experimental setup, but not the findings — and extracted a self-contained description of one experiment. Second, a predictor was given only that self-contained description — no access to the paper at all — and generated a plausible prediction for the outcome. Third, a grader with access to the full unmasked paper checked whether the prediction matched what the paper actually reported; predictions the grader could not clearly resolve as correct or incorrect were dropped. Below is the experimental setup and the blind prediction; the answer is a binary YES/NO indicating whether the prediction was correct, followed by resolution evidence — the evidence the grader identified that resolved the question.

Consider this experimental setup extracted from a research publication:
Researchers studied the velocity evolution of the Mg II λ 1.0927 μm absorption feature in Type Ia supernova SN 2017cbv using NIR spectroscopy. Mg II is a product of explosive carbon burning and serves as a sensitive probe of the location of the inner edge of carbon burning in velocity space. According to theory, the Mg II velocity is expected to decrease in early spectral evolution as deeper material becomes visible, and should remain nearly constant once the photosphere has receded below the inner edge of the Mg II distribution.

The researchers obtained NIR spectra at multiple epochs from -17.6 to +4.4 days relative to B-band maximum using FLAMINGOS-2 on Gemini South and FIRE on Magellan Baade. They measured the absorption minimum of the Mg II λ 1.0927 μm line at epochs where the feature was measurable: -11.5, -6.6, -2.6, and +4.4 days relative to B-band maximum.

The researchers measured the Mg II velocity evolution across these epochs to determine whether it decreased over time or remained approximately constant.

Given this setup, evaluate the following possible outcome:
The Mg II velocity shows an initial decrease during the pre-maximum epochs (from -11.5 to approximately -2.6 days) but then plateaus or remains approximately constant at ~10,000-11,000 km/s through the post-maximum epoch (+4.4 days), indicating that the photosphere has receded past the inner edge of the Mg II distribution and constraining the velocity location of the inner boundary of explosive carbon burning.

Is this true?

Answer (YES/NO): NO